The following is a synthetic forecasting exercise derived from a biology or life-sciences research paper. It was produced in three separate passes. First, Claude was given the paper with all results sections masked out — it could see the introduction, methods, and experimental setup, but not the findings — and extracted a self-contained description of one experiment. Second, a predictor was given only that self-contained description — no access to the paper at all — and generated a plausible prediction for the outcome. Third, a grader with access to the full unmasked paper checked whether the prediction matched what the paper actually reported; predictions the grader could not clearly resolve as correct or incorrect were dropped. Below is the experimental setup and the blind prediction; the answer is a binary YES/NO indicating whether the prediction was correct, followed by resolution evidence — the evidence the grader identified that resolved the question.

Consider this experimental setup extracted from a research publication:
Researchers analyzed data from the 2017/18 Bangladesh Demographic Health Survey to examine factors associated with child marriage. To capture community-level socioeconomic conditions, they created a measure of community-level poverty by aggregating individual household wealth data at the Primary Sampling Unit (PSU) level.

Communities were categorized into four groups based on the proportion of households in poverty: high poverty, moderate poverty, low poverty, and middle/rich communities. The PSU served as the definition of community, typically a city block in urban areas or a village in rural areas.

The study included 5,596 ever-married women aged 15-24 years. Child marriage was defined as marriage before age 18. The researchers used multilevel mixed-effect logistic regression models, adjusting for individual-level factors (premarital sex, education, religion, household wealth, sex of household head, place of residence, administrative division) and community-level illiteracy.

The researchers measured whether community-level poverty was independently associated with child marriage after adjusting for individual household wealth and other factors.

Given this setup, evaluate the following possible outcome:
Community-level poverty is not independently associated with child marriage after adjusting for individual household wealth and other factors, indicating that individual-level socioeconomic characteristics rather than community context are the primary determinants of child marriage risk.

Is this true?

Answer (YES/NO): NO